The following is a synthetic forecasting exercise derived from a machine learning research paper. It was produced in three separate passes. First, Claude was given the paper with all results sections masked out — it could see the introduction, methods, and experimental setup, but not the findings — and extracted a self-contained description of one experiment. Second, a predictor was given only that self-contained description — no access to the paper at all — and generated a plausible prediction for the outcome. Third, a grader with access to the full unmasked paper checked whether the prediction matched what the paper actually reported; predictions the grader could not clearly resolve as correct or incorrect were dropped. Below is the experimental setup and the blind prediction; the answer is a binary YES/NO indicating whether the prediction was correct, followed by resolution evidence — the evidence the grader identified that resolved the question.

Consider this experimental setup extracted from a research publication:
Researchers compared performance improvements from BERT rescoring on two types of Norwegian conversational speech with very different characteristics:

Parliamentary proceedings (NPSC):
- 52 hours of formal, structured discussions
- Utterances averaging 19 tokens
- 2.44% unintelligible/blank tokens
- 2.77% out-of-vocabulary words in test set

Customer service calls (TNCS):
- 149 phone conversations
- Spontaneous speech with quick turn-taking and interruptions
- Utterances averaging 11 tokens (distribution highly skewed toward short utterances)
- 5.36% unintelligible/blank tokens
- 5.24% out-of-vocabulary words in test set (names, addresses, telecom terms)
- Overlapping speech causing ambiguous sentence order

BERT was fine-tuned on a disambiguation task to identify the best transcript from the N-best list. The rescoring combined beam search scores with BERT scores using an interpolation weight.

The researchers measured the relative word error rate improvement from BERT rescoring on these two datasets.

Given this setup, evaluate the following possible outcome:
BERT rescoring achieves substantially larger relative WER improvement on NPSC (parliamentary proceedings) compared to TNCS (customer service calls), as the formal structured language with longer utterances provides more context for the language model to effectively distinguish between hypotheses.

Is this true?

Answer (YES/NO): YES